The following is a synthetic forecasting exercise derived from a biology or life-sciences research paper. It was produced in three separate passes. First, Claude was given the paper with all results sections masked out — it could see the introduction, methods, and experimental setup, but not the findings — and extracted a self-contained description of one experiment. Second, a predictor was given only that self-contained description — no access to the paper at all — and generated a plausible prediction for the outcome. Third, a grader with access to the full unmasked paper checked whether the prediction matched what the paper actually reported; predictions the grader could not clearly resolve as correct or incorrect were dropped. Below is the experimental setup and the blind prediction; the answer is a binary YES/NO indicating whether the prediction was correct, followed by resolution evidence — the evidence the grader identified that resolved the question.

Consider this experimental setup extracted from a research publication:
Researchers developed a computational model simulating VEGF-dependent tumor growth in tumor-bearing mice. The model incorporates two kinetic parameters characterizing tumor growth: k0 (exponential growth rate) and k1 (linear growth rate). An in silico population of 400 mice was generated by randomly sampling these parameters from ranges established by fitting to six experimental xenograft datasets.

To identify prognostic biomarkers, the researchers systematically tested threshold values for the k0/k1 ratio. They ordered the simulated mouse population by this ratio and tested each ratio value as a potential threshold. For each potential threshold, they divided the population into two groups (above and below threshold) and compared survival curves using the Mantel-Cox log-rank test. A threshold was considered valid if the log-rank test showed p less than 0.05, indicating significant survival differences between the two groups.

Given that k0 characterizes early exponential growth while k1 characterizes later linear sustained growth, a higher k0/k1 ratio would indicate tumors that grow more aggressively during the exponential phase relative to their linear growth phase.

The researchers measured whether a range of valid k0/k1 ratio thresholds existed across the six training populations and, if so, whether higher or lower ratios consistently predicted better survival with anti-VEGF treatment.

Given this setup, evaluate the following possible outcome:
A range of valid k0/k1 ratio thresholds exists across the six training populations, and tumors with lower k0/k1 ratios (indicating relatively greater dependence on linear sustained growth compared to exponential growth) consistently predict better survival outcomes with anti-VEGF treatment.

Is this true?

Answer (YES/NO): NO